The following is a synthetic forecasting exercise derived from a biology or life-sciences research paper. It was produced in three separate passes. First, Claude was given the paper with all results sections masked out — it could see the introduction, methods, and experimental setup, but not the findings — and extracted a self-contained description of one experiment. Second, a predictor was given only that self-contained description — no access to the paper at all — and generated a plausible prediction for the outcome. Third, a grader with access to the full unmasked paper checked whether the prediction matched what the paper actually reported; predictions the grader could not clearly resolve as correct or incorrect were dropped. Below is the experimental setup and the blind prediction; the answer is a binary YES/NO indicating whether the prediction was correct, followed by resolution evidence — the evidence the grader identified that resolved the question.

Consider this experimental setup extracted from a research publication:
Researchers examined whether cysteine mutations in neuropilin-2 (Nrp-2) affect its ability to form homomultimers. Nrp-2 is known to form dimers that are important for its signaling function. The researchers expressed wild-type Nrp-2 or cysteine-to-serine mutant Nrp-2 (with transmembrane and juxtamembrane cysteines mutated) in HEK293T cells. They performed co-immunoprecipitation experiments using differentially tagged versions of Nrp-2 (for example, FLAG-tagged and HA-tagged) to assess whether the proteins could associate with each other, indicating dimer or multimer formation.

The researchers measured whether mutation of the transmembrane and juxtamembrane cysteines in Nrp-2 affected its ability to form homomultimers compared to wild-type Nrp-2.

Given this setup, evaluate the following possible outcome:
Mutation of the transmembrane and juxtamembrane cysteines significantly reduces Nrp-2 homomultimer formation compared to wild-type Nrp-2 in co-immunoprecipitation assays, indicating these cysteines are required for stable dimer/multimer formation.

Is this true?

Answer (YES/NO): YES